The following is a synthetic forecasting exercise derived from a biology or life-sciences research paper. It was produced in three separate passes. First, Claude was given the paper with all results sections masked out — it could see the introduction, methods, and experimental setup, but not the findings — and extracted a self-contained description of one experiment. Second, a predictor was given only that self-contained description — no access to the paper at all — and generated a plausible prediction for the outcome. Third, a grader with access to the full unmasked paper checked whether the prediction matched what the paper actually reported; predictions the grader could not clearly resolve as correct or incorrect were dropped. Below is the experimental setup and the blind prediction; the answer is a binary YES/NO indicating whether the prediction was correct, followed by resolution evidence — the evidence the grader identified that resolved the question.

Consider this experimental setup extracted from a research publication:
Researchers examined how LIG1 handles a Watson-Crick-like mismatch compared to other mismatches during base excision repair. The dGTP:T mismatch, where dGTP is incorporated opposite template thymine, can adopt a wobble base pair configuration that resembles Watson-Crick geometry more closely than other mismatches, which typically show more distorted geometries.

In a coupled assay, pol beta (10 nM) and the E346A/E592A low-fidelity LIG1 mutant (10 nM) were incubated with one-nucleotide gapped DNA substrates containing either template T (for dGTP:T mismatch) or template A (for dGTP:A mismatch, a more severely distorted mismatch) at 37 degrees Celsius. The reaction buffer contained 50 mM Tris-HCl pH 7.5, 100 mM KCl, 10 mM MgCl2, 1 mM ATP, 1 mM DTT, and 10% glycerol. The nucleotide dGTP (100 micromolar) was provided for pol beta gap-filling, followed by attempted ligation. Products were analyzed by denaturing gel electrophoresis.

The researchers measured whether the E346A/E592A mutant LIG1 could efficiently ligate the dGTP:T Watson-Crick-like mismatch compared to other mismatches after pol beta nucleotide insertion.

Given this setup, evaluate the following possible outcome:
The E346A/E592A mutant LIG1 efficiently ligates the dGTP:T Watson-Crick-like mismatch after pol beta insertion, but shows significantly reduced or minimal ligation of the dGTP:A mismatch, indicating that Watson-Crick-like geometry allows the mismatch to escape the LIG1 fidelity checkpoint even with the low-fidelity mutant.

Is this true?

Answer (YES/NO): NO